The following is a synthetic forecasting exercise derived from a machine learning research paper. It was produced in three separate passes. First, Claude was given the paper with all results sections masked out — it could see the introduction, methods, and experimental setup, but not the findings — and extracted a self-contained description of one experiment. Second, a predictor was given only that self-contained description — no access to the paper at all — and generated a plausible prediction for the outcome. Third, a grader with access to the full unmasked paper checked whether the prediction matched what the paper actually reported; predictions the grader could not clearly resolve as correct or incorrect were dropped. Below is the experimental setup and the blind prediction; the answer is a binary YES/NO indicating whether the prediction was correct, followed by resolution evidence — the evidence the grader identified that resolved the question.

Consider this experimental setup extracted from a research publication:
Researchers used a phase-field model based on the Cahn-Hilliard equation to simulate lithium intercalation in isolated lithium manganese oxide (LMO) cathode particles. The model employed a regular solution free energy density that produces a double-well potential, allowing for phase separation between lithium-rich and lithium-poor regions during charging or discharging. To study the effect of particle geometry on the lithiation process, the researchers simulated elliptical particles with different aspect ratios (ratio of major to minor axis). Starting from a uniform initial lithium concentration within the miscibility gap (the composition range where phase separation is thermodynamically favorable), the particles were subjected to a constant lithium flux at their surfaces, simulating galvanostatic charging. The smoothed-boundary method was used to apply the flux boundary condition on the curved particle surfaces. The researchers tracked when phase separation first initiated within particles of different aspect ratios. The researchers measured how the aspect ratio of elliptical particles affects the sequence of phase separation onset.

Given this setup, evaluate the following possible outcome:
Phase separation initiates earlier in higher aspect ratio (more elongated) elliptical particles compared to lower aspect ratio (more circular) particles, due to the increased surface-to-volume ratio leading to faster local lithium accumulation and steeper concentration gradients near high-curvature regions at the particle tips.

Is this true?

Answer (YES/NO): YES